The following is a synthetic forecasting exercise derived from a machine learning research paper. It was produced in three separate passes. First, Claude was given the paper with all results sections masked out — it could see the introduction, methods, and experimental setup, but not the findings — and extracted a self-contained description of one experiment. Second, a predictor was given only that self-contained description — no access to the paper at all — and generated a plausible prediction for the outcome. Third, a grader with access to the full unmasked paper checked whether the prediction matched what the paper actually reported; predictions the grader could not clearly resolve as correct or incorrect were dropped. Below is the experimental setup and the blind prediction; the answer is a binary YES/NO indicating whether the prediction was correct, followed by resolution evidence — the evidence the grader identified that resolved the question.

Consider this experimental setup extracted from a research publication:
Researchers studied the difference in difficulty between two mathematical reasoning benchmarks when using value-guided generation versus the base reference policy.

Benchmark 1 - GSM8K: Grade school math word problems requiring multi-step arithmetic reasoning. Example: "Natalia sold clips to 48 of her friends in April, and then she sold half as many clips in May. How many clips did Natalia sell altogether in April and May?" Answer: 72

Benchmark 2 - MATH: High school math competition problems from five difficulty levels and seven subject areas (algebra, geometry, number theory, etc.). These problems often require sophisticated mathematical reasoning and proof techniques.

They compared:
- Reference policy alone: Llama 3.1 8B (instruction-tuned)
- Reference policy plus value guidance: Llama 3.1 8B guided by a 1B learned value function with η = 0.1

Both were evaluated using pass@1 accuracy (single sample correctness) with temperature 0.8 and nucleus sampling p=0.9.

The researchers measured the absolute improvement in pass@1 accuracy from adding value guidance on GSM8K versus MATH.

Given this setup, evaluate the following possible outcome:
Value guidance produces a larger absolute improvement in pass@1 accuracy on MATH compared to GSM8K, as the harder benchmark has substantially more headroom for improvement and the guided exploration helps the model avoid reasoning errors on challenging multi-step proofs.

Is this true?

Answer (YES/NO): YES